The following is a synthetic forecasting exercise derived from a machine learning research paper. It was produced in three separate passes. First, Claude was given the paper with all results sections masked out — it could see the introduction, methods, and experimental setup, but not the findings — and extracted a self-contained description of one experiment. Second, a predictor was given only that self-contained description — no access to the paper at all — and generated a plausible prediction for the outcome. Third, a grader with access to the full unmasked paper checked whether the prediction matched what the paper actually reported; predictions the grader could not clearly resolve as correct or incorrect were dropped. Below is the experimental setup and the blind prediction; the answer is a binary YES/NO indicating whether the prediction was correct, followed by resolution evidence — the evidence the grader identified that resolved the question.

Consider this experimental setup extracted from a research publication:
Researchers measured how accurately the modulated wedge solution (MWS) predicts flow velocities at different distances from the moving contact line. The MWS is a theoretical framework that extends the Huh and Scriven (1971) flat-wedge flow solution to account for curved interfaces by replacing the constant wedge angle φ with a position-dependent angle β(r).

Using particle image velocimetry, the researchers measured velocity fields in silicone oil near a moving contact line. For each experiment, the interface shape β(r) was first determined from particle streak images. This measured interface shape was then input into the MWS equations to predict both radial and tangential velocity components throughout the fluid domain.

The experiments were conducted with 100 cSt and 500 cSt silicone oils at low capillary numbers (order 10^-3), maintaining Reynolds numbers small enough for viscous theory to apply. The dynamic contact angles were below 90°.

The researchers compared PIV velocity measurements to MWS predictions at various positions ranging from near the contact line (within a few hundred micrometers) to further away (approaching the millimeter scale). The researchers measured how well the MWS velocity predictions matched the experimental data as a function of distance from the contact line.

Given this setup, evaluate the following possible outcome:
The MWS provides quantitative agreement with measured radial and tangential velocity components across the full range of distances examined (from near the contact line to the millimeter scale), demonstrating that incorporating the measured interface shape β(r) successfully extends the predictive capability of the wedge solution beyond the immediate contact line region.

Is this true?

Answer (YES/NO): NO